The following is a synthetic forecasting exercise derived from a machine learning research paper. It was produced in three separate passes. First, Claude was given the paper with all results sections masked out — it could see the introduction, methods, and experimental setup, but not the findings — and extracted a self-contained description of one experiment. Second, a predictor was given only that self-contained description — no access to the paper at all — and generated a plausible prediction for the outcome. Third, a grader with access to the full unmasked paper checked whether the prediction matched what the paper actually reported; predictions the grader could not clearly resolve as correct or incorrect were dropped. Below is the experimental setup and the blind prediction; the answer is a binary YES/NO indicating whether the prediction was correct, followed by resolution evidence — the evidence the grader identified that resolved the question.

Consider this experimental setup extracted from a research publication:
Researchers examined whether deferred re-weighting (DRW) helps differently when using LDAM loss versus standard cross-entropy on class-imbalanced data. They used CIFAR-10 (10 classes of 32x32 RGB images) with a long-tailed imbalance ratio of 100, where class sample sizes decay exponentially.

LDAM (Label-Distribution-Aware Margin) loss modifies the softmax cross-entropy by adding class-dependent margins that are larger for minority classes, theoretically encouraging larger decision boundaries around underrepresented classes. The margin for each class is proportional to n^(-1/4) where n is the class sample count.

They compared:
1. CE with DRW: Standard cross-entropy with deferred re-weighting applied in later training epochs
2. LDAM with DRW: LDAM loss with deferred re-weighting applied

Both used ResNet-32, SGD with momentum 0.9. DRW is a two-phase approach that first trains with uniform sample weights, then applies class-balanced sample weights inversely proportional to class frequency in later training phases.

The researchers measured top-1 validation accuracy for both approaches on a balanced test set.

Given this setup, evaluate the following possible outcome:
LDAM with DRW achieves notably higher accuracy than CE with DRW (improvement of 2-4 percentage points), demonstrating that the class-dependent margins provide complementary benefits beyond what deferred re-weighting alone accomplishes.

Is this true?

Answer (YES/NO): NO